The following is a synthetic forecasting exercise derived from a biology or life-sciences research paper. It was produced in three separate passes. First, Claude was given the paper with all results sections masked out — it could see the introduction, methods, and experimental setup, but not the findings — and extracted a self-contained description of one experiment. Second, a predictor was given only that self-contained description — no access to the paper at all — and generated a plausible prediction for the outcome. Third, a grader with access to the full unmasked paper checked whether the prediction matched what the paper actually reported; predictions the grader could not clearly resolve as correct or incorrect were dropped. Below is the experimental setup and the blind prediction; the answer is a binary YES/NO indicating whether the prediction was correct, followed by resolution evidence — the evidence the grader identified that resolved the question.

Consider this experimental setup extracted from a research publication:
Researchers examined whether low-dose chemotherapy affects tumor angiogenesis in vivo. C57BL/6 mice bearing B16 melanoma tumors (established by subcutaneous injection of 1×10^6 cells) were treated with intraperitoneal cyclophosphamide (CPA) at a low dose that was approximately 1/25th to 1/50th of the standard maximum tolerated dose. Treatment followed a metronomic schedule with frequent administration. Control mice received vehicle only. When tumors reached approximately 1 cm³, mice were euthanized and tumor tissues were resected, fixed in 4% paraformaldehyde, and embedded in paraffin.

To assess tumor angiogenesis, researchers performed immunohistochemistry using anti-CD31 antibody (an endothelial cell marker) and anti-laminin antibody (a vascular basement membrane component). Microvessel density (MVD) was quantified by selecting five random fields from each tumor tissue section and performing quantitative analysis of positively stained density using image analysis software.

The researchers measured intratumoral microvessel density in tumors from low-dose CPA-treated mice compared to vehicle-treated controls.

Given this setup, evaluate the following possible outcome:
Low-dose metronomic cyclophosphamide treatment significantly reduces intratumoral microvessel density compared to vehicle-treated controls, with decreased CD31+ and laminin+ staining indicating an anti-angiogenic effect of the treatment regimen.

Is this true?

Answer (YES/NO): NO